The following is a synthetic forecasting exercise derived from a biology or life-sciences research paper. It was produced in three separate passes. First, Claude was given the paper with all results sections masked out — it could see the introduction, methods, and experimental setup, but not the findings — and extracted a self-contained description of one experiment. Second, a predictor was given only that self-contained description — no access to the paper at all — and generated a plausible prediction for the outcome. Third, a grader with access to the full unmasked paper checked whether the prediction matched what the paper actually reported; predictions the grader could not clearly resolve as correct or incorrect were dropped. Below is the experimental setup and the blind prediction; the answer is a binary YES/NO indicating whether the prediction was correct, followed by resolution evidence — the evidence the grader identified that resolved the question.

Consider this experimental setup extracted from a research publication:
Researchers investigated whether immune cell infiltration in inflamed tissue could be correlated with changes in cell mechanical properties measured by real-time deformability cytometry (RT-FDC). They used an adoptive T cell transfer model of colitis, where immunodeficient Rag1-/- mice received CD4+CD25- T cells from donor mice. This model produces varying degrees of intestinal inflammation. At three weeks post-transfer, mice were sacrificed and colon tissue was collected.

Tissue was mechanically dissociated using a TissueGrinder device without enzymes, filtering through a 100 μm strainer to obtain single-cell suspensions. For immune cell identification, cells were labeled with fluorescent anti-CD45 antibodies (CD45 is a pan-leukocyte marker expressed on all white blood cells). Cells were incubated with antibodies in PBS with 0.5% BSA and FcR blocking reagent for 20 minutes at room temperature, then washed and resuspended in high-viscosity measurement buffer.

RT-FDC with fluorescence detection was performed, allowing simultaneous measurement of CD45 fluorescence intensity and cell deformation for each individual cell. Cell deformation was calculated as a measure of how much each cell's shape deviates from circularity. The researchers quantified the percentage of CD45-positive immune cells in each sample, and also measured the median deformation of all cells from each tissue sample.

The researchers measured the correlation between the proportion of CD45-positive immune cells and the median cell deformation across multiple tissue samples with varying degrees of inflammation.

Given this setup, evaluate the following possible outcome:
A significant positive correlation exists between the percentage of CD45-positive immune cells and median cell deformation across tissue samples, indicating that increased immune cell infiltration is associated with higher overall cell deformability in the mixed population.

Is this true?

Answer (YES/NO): NO